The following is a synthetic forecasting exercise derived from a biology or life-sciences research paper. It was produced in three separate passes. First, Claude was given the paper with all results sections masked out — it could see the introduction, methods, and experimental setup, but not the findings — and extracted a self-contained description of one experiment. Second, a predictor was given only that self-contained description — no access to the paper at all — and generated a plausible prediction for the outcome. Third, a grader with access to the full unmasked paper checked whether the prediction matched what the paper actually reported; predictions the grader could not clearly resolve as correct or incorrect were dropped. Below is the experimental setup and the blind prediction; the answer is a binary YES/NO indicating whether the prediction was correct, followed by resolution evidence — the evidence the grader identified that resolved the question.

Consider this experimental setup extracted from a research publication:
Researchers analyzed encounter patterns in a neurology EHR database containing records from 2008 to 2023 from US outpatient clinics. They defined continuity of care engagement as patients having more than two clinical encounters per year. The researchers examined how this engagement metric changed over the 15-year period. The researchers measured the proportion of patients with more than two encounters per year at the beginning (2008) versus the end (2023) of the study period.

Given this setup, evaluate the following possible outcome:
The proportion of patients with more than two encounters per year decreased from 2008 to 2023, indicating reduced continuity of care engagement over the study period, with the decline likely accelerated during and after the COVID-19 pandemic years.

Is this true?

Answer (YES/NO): NO